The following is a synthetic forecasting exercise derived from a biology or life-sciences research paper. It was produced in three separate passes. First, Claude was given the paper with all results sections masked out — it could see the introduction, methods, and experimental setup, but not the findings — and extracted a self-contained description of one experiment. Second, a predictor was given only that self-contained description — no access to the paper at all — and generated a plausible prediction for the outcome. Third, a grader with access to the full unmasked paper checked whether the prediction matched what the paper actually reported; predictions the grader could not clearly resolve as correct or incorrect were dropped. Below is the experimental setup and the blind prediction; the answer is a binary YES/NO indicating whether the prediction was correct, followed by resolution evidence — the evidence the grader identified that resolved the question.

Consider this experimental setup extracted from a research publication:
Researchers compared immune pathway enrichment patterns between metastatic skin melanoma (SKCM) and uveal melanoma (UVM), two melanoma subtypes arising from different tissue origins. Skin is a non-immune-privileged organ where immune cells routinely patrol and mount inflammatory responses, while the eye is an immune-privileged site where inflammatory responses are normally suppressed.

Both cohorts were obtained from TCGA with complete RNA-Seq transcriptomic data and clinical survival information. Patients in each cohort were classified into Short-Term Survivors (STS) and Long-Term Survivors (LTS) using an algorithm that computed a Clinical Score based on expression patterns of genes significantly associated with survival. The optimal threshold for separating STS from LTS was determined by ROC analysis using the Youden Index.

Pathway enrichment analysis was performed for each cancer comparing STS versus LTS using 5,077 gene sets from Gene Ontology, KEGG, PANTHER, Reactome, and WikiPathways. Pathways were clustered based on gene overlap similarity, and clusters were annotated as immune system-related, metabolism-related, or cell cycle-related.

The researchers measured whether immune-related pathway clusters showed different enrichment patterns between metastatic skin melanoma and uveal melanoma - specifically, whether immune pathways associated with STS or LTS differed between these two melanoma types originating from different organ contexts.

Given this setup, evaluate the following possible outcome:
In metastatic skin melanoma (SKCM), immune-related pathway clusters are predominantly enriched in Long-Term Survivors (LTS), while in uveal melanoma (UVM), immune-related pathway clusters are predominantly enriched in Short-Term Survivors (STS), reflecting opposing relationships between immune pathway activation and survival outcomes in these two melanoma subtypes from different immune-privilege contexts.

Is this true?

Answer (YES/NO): YES